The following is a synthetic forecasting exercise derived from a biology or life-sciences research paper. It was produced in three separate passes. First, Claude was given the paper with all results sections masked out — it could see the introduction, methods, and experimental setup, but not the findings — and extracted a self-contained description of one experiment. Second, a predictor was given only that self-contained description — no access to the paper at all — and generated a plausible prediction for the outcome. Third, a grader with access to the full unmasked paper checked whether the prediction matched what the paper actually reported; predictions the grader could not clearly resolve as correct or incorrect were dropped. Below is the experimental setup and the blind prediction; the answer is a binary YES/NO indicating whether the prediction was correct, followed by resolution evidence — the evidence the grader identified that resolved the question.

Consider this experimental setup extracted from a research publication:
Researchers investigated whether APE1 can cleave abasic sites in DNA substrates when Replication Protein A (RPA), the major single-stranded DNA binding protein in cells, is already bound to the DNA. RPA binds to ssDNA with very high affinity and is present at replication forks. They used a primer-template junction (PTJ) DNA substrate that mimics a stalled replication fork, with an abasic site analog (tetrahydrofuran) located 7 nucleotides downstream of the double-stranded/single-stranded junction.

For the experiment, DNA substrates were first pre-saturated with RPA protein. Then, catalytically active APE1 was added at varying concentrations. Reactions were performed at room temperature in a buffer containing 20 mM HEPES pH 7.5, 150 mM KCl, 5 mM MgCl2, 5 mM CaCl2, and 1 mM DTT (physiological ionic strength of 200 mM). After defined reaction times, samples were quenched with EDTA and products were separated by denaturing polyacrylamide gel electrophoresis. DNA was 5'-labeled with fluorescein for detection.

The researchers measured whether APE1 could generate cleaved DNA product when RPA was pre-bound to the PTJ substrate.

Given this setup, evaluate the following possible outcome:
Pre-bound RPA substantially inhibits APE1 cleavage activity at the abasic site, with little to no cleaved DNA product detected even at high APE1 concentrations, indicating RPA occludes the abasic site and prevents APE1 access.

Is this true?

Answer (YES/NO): NO